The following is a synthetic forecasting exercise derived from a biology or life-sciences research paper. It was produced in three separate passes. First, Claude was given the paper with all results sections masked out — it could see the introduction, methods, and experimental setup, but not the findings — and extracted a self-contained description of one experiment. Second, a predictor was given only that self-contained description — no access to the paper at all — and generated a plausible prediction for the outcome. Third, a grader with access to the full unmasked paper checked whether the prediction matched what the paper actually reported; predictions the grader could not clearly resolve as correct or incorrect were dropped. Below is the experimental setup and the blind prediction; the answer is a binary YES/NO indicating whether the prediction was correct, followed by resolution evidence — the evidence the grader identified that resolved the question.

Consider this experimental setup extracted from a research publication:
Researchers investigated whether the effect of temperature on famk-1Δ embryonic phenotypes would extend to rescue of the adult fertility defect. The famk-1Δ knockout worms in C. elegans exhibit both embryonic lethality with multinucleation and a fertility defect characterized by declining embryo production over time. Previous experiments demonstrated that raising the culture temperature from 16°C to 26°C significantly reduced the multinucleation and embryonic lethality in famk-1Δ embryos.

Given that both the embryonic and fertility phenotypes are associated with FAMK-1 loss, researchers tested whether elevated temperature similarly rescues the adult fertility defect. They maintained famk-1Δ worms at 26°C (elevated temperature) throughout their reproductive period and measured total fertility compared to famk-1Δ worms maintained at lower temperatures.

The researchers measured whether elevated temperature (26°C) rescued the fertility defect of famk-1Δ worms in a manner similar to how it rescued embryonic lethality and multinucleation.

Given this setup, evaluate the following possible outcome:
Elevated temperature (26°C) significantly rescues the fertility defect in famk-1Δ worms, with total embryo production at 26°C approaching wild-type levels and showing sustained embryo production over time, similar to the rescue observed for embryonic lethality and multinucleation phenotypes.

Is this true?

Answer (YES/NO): NO